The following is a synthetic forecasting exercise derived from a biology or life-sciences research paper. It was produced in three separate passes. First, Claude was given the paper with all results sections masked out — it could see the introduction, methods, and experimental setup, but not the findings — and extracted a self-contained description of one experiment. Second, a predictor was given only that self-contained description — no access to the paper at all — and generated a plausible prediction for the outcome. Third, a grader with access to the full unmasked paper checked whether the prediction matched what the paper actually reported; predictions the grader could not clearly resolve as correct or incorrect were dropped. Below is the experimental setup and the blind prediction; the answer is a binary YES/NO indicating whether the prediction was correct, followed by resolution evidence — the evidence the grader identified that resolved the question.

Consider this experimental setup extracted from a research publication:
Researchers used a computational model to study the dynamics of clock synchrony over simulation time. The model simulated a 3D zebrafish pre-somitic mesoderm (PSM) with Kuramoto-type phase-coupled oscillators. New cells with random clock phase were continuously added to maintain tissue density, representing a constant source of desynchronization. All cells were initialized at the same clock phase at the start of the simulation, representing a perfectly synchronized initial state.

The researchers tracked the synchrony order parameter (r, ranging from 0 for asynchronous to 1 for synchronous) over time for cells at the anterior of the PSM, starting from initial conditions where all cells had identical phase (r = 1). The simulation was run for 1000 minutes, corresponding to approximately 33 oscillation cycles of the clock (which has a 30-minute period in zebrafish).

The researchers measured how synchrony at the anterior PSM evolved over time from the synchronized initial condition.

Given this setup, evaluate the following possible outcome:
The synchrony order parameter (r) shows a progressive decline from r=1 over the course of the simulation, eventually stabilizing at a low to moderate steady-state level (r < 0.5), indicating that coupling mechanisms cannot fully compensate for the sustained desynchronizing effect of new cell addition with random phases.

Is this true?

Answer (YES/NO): NO